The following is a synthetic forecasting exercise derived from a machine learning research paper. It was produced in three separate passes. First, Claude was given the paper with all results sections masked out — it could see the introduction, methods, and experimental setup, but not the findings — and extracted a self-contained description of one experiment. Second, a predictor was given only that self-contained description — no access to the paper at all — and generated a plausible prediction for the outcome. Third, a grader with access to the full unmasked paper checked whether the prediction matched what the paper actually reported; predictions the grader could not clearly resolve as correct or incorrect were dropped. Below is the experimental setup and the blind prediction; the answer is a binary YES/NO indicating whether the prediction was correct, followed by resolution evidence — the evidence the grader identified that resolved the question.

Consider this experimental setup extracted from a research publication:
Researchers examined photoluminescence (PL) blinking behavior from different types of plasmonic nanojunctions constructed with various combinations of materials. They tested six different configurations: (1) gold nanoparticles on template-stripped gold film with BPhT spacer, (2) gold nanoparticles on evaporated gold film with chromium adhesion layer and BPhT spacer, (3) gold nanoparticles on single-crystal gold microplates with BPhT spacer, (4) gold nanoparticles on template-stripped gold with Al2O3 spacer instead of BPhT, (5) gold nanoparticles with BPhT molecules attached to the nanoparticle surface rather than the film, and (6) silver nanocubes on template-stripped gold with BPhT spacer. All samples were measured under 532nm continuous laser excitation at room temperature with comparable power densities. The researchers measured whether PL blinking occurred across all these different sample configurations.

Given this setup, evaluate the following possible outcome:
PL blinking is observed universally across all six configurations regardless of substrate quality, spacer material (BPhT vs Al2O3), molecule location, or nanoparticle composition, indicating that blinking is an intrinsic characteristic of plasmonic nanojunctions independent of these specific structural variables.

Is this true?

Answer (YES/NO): NO